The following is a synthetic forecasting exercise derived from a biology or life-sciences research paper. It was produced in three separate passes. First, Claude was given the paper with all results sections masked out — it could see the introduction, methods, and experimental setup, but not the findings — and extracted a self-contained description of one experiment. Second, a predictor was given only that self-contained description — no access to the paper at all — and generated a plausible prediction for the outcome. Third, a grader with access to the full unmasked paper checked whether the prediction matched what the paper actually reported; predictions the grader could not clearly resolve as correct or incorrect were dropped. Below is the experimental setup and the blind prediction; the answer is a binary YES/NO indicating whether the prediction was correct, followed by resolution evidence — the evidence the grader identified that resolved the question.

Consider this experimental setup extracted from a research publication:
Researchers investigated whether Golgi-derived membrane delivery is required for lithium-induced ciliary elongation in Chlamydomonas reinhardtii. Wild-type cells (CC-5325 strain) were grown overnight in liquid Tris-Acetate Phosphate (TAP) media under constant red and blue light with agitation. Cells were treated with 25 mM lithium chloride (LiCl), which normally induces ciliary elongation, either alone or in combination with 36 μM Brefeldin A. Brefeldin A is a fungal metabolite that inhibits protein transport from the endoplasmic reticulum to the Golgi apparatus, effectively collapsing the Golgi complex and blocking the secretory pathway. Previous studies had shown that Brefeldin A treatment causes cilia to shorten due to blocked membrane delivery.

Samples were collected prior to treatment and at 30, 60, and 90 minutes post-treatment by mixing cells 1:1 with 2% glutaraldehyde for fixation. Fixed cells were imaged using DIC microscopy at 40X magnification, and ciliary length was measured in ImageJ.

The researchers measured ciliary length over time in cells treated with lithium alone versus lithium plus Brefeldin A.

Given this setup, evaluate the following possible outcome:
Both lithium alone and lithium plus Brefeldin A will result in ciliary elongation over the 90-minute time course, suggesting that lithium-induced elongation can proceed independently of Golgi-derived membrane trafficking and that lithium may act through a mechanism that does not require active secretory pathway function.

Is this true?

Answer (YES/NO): YES